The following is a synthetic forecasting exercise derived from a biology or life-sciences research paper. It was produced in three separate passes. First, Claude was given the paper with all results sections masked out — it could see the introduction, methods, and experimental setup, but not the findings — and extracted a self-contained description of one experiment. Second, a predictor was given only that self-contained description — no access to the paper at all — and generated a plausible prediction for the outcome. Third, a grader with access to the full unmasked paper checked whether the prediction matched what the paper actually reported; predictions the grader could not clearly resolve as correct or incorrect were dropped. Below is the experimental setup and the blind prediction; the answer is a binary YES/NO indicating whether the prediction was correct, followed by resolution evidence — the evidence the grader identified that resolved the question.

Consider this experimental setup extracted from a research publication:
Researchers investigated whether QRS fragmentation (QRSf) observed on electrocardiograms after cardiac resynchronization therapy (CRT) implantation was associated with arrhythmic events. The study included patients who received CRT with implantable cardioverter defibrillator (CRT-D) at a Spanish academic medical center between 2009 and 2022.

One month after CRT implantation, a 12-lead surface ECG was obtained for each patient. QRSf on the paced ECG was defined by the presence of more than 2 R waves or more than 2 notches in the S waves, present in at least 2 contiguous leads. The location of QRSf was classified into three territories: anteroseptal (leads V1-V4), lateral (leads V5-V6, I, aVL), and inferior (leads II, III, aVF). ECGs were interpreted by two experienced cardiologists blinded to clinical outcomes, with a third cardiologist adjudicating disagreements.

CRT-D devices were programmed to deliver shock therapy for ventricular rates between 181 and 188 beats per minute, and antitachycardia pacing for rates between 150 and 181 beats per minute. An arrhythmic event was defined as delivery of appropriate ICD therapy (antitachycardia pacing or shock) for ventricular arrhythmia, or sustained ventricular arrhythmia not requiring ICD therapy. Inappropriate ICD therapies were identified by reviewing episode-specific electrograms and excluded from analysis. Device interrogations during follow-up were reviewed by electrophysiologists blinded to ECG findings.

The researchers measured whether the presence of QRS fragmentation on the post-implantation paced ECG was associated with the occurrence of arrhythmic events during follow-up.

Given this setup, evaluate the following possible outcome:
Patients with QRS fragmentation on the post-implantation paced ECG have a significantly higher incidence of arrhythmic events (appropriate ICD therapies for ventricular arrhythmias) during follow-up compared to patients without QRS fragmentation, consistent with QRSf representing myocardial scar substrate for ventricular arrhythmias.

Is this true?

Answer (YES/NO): YES